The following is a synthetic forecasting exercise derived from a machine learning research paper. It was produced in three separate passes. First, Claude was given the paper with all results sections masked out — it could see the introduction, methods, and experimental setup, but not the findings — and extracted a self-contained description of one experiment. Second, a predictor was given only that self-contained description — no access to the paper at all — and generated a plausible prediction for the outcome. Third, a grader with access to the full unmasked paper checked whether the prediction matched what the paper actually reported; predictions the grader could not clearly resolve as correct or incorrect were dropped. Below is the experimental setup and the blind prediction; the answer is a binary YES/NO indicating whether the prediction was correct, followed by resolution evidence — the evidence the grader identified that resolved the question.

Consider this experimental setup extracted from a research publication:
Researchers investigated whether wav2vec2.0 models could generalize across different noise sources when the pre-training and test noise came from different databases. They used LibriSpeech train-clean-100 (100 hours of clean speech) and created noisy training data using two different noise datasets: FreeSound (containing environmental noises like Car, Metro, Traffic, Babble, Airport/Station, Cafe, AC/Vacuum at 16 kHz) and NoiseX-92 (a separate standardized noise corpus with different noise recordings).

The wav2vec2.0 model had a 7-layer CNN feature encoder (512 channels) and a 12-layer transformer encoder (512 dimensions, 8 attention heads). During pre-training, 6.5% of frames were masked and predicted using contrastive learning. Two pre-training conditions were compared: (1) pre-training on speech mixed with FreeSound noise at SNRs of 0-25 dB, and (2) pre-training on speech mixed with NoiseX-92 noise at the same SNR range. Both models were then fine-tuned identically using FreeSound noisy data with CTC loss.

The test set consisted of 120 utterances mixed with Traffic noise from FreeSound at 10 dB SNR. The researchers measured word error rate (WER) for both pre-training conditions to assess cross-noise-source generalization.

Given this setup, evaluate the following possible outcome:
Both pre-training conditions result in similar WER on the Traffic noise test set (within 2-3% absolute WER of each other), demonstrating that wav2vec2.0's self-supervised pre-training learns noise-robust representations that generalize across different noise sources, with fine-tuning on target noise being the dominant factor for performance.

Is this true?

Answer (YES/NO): YES